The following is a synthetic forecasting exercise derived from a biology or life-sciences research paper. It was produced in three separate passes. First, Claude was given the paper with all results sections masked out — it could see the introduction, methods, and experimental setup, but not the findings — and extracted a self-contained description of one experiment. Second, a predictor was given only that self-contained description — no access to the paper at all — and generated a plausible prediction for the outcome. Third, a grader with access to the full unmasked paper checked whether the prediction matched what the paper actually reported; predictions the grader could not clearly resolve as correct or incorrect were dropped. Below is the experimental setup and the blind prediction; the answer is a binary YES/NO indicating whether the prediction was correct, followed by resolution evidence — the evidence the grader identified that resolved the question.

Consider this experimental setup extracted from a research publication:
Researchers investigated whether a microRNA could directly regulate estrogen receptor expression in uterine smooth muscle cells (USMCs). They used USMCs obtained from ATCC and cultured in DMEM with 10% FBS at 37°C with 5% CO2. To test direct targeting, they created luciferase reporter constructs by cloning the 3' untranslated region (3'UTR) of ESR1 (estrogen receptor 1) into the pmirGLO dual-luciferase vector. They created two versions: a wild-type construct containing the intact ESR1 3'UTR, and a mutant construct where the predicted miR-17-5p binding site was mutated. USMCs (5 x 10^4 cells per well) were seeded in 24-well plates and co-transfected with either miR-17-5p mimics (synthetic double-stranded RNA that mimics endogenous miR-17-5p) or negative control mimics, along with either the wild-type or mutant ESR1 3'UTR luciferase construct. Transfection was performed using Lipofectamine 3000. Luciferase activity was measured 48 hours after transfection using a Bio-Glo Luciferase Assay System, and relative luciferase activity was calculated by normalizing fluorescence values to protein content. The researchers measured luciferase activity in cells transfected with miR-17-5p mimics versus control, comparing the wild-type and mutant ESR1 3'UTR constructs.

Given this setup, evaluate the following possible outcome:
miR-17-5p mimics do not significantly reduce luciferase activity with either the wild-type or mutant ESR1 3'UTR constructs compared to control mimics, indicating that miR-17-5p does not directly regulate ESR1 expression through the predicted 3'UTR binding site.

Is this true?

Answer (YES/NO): NO